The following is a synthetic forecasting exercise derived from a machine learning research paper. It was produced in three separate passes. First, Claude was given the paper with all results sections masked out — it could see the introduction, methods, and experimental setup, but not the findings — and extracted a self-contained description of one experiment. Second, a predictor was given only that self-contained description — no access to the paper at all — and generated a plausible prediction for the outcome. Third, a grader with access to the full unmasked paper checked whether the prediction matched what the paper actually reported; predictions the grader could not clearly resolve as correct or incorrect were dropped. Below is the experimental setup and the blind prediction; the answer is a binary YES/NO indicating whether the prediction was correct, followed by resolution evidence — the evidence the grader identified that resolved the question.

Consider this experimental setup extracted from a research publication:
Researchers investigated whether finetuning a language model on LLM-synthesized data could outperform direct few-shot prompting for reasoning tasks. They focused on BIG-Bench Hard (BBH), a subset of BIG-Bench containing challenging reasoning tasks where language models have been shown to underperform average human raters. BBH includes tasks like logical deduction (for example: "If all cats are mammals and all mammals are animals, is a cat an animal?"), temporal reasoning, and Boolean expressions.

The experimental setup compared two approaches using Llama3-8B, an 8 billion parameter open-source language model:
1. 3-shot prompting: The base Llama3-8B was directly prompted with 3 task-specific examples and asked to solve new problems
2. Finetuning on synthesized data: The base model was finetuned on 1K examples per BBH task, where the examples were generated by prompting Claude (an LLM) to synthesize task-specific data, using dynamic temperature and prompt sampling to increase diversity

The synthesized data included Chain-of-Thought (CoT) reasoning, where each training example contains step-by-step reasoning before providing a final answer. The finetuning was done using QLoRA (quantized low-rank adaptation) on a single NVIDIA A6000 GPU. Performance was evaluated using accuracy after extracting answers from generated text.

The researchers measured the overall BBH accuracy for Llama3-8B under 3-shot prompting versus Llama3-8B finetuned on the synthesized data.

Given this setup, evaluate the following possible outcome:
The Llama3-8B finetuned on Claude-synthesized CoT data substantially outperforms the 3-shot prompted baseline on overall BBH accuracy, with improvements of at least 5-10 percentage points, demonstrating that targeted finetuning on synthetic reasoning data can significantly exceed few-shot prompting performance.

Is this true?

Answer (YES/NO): YES